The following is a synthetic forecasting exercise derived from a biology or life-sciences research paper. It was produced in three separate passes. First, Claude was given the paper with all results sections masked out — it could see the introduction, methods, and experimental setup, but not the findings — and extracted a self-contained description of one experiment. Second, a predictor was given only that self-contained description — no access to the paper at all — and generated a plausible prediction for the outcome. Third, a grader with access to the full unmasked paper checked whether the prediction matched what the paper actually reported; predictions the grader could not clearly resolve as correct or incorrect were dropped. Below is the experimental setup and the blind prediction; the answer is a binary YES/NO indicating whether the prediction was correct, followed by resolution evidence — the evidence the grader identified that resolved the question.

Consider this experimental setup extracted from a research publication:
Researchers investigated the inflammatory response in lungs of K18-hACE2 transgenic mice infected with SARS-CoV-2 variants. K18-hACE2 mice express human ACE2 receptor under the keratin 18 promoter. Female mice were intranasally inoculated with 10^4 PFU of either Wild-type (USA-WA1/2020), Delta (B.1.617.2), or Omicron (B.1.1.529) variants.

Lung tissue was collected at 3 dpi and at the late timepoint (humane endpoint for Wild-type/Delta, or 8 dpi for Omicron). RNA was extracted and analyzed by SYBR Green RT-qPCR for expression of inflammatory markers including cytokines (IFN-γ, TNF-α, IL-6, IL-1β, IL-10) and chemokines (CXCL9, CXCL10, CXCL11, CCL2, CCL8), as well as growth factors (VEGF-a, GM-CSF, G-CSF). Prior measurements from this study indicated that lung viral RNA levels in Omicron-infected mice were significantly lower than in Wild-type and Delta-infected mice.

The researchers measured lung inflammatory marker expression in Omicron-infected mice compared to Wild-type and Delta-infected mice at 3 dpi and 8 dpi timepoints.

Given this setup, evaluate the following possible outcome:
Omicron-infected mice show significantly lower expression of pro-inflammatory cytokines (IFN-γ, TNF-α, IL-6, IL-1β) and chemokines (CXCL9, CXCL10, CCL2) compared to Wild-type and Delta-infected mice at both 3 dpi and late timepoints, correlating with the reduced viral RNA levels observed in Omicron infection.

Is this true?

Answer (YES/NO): NO